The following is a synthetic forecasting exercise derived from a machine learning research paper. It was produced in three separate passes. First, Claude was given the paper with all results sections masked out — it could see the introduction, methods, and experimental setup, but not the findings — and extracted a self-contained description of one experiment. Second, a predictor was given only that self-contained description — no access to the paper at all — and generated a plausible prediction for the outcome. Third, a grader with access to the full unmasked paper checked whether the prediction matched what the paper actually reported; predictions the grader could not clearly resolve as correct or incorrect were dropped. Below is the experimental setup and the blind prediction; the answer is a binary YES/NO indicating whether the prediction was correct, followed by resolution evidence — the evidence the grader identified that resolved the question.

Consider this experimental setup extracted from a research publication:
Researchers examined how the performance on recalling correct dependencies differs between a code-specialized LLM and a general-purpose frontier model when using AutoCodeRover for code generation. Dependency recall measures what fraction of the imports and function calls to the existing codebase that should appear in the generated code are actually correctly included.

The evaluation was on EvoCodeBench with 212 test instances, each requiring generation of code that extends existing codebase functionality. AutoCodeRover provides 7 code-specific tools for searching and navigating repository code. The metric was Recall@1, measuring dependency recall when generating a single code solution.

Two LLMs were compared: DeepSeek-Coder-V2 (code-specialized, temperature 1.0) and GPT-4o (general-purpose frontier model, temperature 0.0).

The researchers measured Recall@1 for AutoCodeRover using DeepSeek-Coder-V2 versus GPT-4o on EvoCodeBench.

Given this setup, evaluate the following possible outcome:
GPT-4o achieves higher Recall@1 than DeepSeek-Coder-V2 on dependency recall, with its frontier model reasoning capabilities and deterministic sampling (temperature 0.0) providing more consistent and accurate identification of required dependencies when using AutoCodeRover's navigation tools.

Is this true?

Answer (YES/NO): YES